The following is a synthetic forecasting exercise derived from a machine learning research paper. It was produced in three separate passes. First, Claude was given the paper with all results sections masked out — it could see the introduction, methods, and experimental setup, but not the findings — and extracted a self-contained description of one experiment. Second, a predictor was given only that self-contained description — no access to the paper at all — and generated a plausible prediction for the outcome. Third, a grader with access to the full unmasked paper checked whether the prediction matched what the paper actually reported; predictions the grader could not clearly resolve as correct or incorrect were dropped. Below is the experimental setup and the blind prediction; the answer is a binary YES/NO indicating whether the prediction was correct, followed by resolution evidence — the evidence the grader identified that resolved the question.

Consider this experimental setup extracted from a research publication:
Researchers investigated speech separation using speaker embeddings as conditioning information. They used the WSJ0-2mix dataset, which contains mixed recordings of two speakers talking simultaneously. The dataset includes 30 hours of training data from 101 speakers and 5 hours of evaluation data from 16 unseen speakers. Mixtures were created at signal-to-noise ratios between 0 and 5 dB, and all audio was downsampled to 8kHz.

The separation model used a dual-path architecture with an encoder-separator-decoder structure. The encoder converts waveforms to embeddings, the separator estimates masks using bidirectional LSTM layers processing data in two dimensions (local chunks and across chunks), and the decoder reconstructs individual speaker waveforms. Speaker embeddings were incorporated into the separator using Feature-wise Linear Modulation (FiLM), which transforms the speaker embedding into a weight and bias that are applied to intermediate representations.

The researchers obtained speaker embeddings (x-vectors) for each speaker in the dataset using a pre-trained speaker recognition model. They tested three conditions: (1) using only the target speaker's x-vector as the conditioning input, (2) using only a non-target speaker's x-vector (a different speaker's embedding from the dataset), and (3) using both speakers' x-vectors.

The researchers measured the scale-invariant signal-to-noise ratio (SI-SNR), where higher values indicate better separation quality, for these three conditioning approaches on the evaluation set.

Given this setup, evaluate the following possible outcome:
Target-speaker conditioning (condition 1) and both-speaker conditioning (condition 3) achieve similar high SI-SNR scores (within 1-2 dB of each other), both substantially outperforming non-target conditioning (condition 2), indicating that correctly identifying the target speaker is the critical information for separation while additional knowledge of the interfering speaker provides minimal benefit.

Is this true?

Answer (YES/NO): NO